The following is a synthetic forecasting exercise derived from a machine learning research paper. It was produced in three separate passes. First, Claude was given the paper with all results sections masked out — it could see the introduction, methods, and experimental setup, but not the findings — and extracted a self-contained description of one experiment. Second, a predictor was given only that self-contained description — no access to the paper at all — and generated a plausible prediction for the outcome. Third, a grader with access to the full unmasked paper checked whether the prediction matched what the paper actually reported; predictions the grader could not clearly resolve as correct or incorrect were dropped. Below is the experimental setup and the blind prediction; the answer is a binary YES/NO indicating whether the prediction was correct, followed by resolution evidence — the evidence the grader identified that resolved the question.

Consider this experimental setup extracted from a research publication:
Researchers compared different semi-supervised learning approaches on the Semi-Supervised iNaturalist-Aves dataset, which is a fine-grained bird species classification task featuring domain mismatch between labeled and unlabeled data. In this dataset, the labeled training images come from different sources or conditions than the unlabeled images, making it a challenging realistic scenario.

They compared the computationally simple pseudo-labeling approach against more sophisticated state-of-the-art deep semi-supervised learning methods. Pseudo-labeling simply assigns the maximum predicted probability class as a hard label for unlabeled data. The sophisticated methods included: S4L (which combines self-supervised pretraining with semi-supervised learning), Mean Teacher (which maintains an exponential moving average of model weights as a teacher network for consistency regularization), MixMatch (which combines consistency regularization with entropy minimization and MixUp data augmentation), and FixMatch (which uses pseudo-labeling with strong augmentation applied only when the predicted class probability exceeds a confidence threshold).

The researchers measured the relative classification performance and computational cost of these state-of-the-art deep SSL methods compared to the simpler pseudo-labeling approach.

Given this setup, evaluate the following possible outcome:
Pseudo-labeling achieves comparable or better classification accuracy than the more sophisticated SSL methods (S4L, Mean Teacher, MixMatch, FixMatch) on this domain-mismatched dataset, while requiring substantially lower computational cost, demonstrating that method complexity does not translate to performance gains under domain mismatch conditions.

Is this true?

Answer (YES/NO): YES